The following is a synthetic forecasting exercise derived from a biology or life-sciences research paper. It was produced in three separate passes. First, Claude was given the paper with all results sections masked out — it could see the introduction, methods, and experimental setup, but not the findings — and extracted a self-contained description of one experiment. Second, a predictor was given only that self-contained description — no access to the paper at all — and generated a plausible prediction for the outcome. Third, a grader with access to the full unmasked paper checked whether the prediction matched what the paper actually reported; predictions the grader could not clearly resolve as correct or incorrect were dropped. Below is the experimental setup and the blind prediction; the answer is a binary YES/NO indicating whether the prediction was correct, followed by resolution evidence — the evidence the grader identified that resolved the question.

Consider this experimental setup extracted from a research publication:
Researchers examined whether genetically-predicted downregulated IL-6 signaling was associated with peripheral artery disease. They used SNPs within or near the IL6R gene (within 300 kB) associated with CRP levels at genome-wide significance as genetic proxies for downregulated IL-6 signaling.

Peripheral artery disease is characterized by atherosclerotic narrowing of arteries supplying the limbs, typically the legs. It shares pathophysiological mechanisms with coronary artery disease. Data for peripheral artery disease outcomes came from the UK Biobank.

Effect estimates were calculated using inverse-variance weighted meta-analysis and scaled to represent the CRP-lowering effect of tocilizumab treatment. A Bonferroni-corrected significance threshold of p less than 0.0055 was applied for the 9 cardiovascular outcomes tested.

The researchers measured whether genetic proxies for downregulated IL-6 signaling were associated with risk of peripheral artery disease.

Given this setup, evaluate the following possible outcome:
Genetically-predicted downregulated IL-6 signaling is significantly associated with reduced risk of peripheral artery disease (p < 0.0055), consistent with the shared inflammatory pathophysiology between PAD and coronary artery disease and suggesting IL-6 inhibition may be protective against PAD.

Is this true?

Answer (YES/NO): NO